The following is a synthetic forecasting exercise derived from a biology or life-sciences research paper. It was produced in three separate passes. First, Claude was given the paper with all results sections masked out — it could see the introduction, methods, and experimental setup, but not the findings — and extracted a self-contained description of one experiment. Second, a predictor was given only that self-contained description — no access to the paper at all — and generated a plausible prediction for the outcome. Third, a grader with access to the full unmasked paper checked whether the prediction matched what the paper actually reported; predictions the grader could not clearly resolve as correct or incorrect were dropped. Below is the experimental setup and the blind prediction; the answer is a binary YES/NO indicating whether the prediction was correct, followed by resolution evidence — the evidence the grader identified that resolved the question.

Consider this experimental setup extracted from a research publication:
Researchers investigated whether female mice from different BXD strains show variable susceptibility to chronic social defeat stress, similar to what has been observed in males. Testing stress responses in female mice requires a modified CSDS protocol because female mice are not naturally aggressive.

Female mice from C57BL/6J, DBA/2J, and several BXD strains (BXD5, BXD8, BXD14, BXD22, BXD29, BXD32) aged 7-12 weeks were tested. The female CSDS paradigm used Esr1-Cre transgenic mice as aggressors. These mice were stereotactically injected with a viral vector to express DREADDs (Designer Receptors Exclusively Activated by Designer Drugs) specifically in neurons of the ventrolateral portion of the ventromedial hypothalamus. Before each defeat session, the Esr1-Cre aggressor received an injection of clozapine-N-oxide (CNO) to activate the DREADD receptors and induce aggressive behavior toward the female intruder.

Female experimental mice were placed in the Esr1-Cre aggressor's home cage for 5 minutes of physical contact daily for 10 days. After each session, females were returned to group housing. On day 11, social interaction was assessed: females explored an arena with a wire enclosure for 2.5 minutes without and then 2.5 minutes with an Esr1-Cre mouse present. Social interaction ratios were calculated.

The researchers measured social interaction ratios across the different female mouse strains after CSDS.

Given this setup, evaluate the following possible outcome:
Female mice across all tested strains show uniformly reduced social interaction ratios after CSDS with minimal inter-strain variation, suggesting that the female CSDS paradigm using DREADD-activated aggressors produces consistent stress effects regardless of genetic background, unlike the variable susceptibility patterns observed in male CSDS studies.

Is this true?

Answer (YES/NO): NO